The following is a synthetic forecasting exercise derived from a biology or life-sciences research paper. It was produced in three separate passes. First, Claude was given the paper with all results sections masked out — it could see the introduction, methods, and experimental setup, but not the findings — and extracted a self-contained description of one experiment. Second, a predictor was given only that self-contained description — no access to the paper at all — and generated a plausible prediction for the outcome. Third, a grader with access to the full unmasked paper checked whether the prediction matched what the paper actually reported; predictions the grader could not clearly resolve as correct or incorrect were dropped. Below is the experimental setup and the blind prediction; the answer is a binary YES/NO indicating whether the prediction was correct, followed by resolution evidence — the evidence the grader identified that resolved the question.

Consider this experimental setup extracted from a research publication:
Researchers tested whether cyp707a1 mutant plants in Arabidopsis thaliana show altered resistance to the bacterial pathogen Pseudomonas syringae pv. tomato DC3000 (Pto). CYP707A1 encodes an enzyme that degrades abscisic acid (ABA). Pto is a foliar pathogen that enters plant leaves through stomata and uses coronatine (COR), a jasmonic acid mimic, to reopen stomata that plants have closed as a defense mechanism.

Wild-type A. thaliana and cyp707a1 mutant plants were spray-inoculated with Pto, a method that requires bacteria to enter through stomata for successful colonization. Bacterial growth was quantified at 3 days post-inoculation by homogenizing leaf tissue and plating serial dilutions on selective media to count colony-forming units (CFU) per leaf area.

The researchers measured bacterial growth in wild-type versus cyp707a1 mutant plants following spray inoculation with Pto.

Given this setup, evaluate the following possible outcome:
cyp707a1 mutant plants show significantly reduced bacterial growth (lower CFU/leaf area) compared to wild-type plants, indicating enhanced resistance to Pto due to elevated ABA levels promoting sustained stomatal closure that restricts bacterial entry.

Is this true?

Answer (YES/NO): YES